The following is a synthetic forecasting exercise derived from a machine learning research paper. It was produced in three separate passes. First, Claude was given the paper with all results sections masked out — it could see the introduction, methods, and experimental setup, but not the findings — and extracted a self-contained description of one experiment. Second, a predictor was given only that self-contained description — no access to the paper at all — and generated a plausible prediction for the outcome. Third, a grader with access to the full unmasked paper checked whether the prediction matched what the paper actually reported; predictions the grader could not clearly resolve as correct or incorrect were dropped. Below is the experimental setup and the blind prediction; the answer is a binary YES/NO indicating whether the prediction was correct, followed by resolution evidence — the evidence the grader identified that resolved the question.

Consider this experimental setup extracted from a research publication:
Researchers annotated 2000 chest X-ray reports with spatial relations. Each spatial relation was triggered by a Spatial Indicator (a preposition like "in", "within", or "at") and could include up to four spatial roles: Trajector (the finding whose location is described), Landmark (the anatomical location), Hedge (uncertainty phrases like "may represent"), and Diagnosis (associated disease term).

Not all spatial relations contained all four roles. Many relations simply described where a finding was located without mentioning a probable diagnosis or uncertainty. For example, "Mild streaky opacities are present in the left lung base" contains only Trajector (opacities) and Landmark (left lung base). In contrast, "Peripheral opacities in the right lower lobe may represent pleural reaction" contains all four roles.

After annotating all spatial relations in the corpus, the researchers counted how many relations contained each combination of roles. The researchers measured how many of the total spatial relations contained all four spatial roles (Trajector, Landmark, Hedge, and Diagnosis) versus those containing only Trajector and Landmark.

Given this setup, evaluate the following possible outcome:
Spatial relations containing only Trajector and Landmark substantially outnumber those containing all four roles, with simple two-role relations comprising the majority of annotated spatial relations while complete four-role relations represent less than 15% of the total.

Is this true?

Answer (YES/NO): NO